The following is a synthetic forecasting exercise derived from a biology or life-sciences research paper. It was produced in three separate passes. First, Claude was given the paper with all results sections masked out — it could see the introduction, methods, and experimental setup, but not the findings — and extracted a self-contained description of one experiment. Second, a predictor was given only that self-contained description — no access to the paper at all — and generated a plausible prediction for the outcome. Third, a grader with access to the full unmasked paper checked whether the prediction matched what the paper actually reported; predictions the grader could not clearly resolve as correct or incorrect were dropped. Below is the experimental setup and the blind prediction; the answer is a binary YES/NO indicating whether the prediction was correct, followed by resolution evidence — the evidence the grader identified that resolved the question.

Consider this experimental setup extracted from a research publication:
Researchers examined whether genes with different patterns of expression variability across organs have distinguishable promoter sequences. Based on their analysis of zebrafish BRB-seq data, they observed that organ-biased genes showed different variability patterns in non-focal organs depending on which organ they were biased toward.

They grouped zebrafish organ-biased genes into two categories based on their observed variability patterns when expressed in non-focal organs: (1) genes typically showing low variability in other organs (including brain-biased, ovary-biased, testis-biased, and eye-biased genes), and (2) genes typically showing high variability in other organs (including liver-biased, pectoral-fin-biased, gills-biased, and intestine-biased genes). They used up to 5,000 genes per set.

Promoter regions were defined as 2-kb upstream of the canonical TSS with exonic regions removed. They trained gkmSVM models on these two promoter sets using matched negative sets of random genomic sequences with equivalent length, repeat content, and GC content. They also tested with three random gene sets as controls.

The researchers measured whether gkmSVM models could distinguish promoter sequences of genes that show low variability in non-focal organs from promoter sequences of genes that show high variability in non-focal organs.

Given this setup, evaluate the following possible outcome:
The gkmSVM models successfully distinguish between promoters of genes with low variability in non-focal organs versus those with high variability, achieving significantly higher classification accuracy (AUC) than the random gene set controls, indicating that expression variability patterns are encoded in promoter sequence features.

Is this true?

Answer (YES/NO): NO